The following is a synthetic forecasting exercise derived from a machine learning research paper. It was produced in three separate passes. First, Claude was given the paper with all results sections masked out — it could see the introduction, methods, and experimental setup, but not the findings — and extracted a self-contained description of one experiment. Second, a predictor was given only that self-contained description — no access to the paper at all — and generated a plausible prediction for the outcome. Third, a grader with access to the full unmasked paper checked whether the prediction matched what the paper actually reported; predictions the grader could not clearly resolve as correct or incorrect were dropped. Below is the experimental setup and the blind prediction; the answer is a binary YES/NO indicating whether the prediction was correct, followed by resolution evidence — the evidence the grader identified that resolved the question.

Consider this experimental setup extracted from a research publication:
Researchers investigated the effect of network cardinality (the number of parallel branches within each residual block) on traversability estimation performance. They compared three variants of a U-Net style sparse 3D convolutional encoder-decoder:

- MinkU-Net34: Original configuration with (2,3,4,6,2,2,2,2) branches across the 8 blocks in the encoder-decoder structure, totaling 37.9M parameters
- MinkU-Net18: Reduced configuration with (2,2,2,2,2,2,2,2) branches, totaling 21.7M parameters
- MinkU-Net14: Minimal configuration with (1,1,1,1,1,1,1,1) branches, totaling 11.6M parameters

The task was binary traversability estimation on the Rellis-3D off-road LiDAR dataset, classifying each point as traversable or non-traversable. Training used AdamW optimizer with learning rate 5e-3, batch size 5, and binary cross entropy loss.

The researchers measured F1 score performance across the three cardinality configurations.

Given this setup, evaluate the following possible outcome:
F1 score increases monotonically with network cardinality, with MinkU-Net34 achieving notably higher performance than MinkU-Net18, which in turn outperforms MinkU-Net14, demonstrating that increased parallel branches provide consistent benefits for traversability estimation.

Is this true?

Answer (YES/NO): NO